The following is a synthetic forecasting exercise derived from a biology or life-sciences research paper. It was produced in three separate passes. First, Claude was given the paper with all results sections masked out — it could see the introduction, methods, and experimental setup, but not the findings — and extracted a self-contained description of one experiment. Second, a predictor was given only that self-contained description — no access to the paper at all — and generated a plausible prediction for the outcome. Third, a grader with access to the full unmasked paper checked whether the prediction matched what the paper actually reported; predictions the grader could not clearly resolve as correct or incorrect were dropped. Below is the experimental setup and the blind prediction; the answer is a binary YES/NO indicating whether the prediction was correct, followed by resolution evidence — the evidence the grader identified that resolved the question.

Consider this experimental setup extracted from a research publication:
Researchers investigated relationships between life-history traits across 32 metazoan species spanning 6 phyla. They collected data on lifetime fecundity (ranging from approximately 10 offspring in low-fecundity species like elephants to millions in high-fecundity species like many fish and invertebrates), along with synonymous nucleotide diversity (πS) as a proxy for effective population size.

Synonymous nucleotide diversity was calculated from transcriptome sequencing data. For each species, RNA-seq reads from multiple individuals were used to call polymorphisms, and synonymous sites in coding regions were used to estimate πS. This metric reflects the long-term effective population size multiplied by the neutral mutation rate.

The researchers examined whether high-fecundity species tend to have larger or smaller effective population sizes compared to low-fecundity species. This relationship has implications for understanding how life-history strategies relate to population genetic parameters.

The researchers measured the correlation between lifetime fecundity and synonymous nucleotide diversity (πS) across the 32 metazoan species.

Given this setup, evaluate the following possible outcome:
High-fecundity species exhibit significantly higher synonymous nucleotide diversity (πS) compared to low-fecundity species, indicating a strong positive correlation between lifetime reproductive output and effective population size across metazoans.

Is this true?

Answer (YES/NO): NO